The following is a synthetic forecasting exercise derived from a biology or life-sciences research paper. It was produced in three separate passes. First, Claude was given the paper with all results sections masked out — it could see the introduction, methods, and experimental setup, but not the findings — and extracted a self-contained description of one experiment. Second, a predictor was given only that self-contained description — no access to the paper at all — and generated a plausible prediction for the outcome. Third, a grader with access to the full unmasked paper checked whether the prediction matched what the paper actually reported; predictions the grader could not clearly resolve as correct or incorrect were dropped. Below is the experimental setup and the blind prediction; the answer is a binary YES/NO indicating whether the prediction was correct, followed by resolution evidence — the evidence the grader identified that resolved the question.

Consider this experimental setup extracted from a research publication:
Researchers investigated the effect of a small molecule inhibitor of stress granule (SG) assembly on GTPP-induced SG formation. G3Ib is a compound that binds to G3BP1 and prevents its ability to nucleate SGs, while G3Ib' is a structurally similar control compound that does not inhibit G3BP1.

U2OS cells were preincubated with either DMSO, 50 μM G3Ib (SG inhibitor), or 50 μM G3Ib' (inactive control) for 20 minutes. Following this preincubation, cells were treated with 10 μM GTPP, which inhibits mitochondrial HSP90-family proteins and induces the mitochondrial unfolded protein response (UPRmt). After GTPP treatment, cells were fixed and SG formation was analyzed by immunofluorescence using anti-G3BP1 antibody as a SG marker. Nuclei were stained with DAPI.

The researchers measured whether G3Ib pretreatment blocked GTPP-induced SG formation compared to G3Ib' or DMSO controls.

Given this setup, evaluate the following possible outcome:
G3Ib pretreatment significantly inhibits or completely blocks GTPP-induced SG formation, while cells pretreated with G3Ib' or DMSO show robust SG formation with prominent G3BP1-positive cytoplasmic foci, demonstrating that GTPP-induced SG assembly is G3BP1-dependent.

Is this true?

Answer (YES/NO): YES